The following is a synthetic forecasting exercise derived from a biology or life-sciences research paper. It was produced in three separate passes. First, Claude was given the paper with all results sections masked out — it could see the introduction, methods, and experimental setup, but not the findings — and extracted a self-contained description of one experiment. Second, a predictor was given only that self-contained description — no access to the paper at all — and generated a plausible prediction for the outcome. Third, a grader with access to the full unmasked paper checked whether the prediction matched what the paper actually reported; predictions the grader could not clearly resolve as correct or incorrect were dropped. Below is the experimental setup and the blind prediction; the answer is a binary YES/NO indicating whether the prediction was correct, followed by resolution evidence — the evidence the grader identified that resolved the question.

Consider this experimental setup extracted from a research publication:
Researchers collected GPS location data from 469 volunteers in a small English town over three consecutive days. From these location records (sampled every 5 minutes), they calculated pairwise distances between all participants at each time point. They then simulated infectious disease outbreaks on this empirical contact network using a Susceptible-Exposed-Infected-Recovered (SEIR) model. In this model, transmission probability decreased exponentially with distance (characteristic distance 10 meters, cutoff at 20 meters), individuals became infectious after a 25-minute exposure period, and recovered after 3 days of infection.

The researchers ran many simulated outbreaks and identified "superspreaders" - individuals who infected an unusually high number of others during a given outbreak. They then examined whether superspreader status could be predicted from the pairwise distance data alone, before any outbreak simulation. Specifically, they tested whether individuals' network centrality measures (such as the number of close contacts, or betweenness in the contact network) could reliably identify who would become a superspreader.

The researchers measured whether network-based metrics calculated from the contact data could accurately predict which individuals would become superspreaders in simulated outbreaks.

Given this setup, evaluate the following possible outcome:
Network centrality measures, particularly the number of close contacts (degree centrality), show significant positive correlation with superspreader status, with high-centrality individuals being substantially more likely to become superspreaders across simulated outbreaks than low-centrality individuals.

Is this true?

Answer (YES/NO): NO